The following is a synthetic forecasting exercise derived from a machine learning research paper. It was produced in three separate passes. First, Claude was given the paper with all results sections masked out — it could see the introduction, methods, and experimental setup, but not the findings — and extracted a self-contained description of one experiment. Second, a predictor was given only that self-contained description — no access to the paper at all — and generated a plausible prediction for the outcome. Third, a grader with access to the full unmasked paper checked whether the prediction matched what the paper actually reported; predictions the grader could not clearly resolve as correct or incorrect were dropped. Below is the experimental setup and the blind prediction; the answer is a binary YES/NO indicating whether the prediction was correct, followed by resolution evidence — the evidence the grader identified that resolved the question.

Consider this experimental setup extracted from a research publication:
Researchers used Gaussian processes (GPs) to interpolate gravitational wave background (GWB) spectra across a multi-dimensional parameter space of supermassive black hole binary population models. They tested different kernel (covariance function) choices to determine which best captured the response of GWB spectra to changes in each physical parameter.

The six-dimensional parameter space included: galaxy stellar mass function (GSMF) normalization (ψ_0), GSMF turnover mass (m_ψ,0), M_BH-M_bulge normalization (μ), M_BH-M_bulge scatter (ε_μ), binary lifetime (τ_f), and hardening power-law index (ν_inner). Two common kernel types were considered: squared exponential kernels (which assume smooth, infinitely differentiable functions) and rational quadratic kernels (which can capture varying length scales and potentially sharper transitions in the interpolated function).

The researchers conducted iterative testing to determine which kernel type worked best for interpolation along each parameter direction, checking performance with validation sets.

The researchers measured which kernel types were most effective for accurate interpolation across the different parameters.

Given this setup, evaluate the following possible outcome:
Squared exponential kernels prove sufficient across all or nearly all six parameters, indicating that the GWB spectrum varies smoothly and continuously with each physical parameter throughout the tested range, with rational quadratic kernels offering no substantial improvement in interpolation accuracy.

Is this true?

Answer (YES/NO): NO